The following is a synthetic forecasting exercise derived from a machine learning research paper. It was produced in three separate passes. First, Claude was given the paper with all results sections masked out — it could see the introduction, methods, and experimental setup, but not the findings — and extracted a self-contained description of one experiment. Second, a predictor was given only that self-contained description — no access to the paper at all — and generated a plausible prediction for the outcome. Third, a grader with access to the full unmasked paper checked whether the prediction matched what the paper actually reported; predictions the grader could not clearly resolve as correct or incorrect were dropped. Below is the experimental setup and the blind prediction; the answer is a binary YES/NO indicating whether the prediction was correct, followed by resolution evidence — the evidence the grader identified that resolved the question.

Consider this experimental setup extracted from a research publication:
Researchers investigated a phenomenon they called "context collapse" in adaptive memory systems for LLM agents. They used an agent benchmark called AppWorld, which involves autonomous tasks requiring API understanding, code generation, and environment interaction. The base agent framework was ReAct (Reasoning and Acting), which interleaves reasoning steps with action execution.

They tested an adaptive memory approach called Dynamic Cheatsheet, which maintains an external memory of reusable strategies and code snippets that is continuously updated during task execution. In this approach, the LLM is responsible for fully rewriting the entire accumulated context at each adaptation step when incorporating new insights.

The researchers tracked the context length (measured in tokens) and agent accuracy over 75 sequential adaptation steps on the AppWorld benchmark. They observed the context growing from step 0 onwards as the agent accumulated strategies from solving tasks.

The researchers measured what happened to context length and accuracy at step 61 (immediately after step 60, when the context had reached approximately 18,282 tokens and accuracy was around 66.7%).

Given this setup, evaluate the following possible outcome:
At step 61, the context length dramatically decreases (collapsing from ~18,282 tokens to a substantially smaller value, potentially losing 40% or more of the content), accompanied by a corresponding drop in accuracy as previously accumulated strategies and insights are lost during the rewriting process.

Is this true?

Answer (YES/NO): YES